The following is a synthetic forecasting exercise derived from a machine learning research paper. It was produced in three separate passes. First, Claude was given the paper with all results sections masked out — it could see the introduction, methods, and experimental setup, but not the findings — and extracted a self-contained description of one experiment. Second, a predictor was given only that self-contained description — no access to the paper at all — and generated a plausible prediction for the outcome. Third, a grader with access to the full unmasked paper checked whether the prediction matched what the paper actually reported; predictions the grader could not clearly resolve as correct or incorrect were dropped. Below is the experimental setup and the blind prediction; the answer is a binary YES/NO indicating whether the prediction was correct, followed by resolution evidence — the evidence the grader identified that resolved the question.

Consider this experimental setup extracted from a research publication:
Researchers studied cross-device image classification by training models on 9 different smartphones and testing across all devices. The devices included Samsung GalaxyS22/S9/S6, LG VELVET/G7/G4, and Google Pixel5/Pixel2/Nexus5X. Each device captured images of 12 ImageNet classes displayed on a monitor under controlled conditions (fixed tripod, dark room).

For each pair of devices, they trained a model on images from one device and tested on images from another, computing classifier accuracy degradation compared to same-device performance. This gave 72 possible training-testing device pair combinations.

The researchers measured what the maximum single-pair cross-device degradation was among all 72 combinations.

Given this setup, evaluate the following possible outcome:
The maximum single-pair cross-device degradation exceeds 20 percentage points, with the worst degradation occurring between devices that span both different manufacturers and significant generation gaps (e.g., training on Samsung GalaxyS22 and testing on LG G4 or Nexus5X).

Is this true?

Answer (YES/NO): NO